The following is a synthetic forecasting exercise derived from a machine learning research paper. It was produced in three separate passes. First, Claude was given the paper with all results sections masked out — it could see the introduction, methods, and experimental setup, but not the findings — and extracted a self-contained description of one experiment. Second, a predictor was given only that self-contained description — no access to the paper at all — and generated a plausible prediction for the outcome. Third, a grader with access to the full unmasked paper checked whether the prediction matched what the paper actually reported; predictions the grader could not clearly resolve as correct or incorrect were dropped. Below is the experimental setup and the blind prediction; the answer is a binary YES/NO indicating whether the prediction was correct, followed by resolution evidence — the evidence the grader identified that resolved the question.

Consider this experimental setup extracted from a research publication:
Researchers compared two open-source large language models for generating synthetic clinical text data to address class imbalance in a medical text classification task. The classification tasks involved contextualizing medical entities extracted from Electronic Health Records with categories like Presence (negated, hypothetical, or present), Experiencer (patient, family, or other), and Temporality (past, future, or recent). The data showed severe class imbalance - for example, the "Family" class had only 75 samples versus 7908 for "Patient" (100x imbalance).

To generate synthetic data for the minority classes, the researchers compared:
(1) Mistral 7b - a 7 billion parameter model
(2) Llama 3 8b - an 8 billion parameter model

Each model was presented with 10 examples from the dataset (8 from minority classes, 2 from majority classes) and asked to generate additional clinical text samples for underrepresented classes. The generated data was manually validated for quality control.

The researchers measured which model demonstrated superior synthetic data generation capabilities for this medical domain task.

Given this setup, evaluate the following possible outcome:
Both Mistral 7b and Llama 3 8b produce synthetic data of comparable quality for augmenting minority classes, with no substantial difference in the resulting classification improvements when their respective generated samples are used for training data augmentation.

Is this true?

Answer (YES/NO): NO